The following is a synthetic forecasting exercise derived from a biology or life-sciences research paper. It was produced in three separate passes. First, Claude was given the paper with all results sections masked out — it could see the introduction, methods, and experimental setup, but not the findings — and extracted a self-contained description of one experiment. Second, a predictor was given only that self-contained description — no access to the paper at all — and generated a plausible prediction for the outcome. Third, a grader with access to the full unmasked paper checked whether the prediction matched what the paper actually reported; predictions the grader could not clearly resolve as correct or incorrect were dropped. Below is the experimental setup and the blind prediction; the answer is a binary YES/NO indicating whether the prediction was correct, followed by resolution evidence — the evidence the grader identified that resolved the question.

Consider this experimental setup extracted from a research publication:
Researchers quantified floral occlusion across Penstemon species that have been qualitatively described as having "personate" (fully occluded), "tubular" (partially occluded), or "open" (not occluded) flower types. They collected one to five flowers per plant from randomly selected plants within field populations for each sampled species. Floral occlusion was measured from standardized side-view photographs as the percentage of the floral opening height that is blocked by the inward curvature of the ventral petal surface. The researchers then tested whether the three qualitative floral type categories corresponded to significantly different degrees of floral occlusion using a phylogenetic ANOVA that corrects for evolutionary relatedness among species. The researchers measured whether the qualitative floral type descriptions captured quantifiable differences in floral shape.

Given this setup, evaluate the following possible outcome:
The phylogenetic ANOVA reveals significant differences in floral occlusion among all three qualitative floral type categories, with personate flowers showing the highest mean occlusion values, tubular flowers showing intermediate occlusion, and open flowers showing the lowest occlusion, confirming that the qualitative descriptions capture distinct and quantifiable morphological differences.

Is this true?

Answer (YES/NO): YES